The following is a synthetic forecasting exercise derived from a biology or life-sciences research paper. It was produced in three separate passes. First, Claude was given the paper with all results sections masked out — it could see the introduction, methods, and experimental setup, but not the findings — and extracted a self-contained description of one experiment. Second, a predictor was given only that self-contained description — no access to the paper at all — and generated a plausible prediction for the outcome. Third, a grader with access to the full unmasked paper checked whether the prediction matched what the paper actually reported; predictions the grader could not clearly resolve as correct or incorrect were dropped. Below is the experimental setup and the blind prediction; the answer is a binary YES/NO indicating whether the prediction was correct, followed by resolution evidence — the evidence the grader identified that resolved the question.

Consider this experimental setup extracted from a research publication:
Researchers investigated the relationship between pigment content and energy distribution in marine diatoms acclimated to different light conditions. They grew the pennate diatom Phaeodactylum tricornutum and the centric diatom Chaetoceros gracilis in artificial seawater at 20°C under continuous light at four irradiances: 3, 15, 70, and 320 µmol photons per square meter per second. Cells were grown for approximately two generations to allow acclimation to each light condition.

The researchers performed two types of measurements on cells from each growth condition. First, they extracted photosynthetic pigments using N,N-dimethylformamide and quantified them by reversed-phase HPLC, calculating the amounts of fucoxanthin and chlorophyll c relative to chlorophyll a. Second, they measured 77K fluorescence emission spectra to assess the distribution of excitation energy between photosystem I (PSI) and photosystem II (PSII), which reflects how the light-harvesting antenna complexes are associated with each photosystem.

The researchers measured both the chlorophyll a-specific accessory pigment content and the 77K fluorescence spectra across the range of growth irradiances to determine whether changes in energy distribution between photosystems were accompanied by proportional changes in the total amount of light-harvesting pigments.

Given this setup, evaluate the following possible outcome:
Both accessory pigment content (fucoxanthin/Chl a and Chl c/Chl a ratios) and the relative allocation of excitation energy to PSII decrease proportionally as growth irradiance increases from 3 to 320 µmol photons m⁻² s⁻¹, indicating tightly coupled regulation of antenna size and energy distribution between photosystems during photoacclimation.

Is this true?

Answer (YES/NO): NO